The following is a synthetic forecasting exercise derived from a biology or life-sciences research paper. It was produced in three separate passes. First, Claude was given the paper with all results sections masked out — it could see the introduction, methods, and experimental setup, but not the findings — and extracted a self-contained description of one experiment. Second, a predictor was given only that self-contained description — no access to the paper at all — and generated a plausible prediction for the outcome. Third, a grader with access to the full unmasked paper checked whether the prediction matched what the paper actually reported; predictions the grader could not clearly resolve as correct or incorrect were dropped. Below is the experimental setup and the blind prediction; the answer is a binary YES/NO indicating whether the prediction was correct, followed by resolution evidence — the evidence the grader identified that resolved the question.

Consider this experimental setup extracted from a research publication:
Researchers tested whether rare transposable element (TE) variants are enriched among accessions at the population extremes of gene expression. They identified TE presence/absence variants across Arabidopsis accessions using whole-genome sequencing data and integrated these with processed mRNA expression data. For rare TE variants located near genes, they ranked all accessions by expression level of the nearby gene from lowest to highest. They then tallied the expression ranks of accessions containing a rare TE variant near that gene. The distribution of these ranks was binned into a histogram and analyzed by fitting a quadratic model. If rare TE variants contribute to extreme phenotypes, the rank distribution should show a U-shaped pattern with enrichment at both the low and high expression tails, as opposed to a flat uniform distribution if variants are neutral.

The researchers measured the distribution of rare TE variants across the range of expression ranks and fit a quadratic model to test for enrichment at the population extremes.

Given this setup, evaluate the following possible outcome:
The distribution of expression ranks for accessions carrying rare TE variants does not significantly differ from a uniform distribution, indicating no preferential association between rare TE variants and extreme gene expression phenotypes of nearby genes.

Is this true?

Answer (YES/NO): NO